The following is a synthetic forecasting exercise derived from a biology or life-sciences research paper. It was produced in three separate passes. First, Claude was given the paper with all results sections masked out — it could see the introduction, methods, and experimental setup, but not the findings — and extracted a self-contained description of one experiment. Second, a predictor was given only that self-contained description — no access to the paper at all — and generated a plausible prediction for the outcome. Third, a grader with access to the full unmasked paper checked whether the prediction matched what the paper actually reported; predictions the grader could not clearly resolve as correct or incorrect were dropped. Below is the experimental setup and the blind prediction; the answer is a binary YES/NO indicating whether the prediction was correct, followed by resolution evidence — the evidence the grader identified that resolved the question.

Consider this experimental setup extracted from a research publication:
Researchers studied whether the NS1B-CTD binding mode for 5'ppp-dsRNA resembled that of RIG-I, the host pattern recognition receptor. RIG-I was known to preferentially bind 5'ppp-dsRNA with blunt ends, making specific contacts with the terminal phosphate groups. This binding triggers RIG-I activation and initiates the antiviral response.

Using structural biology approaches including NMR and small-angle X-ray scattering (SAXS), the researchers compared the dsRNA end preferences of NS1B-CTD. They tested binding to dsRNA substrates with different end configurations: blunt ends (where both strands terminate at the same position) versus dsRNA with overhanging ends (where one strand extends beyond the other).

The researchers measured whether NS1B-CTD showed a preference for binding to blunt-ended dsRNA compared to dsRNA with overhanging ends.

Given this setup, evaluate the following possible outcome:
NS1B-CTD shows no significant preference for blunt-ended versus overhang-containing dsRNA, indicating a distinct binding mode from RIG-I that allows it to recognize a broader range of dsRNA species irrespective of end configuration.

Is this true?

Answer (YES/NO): NO